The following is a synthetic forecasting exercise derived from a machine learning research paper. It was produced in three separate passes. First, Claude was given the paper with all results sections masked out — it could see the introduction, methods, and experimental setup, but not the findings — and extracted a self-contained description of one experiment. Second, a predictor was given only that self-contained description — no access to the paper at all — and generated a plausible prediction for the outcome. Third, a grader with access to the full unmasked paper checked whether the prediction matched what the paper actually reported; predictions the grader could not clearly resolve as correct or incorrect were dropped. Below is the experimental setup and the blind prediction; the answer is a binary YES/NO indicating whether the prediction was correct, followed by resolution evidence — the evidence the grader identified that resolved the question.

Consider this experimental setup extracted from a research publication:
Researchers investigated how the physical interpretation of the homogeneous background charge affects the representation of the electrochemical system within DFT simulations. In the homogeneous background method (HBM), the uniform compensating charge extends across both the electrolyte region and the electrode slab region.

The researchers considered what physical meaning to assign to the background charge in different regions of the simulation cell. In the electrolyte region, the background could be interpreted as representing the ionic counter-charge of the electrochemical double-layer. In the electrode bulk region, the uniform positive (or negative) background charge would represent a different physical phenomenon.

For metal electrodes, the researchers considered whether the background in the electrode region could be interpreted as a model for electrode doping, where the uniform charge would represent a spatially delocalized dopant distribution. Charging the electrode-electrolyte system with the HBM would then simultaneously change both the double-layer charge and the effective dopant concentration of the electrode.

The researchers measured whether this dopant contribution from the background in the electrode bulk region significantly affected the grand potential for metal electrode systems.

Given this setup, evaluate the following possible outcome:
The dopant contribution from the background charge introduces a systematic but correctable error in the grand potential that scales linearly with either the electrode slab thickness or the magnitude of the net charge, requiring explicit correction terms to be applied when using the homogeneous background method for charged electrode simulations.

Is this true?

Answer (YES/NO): NO